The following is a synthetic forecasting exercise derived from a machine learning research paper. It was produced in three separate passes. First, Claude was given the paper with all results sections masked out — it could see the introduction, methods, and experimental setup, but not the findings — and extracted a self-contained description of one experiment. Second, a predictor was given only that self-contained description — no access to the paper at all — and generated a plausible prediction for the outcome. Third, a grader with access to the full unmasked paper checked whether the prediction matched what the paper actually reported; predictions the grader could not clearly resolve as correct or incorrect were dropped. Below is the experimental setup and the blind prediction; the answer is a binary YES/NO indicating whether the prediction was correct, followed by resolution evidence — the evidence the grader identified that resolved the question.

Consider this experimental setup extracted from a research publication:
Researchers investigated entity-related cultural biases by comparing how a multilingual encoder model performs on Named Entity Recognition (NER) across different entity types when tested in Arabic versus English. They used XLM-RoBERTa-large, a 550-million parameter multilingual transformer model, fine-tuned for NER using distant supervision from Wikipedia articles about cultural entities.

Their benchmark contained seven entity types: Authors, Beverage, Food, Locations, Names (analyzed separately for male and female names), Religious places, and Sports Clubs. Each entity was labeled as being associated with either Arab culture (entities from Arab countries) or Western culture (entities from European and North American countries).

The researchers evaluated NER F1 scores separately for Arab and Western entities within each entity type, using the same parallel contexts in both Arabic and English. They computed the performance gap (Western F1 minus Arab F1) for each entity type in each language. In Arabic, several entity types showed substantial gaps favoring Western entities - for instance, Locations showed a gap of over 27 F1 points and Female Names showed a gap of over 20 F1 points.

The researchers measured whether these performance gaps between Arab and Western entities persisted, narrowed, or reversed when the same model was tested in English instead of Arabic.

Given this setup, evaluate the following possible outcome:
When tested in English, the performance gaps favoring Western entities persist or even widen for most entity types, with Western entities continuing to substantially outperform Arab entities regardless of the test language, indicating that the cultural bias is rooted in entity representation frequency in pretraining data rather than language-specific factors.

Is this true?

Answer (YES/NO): NO